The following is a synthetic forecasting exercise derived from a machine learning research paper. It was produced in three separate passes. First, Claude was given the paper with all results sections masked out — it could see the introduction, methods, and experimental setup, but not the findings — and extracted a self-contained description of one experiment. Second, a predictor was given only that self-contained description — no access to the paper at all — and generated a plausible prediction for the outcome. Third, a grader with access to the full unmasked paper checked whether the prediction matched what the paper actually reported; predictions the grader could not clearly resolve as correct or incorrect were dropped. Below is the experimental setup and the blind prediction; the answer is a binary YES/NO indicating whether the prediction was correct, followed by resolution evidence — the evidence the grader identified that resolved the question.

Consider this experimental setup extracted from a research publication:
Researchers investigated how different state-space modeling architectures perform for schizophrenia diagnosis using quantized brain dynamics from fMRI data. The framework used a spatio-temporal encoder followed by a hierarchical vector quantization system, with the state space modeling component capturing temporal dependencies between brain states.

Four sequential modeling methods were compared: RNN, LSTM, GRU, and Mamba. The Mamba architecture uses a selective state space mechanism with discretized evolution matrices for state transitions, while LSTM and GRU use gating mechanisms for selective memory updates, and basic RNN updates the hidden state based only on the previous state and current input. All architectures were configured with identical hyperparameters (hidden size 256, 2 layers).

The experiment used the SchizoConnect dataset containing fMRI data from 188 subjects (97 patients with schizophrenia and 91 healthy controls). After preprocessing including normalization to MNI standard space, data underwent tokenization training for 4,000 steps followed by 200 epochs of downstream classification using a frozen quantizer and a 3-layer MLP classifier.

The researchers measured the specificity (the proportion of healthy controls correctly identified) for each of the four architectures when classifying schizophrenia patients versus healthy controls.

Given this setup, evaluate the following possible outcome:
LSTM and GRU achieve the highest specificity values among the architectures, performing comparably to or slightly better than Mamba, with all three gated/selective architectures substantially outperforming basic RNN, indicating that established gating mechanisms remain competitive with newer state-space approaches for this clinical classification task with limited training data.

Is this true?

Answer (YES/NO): NO